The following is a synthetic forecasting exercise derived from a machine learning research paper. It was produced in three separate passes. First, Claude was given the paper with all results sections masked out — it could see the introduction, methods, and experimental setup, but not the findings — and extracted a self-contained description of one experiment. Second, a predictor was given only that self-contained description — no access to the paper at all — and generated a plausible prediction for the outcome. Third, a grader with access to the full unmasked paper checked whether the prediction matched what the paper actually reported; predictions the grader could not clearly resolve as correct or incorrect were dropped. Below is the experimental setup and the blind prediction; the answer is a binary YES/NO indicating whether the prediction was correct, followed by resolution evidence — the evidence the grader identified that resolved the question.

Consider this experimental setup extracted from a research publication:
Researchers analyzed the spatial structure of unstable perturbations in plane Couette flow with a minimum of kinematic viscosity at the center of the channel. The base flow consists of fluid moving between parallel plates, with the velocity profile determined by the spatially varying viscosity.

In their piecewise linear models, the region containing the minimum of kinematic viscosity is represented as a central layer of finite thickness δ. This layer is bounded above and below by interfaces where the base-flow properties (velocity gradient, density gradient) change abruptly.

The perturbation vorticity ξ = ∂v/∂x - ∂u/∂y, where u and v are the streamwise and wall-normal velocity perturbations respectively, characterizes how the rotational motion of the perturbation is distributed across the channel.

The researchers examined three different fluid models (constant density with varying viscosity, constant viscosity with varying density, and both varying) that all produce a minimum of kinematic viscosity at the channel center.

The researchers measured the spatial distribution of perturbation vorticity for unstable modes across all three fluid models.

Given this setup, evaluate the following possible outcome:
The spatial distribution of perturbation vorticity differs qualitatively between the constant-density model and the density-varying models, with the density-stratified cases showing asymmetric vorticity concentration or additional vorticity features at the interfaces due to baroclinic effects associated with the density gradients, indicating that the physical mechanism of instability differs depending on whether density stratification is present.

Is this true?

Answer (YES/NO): NO